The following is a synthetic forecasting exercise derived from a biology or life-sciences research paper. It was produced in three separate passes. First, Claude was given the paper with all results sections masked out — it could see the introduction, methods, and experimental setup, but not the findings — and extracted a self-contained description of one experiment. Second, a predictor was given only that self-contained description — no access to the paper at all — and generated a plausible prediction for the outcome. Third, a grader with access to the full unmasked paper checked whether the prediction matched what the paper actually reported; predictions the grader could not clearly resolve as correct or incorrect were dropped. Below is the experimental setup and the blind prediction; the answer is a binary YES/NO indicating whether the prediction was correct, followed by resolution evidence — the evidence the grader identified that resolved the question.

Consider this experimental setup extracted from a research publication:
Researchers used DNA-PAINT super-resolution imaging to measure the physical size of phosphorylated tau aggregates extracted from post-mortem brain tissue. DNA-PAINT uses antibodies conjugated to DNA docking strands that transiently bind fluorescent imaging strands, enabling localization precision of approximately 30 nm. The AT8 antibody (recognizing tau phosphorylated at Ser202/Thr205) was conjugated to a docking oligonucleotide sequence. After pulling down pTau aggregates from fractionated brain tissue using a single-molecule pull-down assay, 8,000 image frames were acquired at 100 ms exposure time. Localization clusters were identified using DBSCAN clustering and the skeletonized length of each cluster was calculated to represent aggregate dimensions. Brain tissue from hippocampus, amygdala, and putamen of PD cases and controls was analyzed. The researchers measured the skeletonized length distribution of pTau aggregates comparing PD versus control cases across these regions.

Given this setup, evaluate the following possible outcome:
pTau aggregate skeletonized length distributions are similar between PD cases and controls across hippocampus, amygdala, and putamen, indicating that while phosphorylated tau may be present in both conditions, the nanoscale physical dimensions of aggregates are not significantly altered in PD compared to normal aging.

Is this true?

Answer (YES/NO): NO